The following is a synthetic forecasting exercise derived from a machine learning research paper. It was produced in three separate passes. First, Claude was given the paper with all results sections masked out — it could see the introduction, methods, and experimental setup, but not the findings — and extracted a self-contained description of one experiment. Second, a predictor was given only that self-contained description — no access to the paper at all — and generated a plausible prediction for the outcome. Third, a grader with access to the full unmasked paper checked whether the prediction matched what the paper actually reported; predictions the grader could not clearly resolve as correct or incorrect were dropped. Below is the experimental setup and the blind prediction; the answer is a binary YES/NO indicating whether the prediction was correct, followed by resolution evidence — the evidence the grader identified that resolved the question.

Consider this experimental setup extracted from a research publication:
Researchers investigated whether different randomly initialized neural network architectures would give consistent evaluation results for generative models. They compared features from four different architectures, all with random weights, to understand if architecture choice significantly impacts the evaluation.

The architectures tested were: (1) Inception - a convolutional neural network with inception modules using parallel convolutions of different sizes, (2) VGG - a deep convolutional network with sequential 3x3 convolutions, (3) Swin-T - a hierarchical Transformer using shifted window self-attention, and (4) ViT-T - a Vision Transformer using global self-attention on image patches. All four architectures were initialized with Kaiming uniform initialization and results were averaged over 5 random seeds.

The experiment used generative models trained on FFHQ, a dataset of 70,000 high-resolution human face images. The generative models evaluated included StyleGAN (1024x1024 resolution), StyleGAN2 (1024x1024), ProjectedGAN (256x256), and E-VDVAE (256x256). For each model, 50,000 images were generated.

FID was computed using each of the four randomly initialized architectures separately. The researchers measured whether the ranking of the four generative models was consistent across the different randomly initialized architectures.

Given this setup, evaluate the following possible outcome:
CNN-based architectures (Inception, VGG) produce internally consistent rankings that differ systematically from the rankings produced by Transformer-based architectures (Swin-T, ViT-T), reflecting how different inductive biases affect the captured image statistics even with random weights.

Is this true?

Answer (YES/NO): NO